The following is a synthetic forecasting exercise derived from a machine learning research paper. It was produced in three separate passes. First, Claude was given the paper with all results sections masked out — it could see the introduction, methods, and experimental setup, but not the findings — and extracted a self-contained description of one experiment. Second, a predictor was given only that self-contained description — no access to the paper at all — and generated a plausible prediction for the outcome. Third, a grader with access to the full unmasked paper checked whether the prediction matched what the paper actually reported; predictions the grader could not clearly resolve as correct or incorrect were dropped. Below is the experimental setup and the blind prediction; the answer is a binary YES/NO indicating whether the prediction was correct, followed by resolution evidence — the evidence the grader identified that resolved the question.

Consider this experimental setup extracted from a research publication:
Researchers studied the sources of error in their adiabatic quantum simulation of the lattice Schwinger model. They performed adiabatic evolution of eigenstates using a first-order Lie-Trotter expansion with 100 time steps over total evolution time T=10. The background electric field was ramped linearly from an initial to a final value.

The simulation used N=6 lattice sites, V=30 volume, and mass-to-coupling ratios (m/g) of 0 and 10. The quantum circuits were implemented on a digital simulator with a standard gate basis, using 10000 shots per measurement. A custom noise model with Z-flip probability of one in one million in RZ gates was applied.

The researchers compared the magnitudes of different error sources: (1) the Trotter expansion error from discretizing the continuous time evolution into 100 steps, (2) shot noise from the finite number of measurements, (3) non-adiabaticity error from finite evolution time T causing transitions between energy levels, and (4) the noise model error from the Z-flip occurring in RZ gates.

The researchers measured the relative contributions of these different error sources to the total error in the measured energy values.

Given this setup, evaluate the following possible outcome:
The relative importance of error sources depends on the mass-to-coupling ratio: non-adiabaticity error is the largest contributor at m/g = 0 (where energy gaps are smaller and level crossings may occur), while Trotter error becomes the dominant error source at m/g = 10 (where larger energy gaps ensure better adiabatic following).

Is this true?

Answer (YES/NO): NO